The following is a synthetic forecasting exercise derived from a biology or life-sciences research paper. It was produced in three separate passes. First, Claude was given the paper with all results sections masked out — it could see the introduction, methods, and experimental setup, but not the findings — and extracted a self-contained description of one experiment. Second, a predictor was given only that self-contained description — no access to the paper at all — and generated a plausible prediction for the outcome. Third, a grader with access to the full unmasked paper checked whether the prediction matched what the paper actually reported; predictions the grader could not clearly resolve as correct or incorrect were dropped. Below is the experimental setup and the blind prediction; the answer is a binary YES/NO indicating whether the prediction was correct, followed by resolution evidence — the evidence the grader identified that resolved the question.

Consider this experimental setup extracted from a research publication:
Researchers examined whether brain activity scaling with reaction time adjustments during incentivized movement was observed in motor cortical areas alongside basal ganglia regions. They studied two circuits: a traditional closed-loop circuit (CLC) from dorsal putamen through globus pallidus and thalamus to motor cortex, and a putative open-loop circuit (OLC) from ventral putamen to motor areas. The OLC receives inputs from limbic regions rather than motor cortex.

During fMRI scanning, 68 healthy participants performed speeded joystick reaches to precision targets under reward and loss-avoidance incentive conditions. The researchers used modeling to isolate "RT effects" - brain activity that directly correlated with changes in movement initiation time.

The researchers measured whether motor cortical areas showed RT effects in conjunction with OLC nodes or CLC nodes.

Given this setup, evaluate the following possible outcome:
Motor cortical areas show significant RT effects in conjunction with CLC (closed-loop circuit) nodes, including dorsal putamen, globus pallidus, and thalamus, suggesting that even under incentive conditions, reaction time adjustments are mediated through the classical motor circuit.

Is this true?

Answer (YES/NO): NO